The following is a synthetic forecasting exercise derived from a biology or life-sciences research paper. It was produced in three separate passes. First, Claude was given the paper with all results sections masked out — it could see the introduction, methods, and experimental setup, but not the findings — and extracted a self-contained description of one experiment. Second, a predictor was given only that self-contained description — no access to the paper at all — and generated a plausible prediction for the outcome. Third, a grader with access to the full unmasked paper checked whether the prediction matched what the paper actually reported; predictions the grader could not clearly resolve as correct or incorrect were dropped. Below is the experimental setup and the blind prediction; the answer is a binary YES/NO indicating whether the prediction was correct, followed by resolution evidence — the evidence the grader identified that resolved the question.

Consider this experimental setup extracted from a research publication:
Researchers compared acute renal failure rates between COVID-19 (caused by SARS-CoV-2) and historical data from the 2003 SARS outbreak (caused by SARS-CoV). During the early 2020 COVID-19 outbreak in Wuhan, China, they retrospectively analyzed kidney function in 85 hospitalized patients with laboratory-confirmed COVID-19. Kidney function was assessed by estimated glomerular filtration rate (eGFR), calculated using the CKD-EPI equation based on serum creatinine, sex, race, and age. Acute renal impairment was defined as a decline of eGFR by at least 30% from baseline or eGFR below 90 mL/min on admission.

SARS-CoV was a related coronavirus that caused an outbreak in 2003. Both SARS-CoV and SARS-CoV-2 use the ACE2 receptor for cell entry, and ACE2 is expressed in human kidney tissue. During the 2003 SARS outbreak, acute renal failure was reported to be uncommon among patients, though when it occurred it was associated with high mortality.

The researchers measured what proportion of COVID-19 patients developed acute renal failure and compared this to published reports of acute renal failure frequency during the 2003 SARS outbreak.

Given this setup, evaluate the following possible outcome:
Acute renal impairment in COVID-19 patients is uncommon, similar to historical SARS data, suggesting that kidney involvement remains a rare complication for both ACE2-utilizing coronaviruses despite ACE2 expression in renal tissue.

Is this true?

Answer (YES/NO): NO